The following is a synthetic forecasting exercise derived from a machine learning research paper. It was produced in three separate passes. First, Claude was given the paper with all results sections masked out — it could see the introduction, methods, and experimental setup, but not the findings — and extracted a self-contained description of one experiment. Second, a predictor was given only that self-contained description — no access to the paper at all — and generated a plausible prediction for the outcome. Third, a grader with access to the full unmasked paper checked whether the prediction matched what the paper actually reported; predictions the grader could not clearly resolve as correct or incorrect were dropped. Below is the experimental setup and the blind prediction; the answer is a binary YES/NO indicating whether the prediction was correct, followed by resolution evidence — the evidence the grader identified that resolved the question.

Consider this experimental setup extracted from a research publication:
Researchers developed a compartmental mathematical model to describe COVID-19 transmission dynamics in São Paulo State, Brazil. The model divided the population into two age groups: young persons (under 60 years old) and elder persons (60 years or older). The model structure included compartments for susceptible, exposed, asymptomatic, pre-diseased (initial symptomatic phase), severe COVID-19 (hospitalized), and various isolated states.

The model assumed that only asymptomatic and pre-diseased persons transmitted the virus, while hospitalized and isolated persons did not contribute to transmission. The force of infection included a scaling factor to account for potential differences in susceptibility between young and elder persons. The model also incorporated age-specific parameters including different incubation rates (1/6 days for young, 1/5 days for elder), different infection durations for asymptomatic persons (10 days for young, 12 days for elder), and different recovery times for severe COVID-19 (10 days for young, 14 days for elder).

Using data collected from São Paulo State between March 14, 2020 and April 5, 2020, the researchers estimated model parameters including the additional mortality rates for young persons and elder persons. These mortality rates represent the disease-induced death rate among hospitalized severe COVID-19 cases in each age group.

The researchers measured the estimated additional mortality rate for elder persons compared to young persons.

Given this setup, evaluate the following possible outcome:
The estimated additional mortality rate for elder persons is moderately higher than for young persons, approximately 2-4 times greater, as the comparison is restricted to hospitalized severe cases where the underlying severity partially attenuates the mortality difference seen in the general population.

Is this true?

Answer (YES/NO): NO